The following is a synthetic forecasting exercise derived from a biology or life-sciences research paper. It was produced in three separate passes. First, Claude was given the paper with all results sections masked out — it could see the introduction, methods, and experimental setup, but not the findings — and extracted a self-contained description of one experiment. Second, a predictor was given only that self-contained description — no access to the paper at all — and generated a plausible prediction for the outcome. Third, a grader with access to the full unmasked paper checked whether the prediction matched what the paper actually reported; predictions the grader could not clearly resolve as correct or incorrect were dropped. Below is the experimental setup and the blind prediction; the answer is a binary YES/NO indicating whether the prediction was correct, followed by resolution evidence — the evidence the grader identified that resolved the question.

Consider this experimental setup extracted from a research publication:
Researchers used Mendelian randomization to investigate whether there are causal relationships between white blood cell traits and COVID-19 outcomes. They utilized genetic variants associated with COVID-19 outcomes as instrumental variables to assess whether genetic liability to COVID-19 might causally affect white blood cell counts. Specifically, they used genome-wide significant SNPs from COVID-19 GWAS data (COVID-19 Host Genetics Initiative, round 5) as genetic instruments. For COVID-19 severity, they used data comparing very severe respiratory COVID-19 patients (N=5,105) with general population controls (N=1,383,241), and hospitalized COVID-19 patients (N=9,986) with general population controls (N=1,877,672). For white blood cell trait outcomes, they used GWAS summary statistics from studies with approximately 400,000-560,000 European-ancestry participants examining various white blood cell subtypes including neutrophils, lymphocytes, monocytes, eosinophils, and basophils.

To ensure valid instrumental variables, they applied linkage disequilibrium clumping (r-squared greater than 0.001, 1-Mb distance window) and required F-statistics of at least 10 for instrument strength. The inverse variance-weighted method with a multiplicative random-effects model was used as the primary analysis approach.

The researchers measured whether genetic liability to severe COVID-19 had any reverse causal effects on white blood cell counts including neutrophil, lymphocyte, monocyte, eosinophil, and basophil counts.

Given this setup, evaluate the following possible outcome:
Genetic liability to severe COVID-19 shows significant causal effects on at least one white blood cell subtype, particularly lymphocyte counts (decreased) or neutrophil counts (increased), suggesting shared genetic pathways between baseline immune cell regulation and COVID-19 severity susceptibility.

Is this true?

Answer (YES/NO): NO